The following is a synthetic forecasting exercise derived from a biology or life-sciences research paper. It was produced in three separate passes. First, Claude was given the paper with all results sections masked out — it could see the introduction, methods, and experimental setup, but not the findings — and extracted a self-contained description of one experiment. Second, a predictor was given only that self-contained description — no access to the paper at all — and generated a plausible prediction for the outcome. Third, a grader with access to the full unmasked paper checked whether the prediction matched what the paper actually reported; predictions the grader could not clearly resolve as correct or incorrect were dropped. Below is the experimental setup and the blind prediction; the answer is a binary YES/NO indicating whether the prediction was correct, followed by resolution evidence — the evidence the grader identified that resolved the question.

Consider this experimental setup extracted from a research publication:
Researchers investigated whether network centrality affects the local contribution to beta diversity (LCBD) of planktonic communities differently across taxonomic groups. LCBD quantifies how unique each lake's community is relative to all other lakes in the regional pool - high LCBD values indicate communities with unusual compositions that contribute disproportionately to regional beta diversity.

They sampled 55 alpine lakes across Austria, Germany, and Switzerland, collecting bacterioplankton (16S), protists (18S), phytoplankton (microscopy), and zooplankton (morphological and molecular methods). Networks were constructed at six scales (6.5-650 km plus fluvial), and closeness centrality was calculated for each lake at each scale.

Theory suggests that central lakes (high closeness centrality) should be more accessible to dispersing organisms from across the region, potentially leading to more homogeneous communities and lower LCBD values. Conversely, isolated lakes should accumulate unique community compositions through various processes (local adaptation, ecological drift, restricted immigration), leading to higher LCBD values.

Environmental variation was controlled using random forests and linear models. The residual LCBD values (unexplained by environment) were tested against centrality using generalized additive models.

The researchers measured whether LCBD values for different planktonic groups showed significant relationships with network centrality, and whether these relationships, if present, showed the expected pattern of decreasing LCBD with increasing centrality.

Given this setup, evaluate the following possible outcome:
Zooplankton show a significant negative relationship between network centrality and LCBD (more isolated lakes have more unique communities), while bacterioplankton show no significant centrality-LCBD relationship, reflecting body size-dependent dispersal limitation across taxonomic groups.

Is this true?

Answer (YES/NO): NO